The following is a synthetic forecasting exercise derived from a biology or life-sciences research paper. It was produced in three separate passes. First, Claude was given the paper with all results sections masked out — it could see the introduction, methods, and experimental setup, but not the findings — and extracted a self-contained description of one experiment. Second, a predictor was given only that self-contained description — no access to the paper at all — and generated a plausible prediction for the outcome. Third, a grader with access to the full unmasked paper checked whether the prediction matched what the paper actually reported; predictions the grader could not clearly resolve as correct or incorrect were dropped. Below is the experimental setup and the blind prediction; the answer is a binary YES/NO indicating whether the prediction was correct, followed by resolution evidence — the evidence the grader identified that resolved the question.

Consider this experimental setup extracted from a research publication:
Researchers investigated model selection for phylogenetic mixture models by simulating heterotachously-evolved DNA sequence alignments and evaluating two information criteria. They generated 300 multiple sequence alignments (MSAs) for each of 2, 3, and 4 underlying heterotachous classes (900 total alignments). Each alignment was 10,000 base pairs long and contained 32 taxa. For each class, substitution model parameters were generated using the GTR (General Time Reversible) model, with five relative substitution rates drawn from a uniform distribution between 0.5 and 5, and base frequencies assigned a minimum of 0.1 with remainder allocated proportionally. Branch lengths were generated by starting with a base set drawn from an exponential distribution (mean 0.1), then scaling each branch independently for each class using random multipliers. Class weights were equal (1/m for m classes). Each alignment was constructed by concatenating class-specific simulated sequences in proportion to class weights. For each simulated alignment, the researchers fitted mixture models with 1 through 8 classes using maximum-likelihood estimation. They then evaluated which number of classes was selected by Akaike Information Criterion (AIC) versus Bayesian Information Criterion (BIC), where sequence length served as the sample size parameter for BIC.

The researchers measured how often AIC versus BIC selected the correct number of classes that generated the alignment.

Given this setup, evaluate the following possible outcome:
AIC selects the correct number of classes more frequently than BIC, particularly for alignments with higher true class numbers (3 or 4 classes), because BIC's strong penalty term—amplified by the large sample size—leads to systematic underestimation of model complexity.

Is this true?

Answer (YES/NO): YES